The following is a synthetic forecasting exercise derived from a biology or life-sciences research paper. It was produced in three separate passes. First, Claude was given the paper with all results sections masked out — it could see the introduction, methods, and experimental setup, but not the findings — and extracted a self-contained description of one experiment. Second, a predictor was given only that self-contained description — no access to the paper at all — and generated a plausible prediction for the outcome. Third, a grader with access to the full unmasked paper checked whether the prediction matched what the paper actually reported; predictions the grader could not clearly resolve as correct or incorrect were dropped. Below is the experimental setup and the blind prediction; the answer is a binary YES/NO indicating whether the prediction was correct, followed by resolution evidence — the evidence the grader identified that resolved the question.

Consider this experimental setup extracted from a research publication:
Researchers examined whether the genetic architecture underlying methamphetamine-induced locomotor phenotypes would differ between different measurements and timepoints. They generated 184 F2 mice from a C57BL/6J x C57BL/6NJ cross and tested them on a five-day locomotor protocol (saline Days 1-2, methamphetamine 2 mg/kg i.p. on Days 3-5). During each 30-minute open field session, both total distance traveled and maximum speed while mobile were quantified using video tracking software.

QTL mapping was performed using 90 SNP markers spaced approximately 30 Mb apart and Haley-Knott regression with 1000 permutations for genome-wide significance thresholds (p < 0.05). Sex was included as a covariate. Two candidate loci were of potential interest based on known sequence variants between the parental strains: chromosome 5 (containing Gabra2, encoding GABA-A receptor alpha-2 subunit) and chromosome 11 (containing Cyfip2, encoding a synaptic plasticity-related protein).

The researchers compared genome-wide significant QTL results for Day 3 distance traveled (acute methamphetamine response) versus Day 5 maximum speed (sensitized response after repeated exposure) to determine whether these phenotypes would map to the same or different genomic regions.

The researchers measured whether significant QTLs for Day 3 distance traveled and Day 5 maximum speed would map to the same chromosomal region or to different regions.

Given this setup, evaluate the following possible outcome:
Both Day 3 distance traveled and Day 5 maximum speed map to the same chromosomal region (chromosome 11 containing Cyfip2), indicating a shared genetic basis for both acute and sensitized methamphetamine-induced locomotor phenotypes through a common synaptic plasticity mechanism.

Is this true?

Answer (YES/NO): NO